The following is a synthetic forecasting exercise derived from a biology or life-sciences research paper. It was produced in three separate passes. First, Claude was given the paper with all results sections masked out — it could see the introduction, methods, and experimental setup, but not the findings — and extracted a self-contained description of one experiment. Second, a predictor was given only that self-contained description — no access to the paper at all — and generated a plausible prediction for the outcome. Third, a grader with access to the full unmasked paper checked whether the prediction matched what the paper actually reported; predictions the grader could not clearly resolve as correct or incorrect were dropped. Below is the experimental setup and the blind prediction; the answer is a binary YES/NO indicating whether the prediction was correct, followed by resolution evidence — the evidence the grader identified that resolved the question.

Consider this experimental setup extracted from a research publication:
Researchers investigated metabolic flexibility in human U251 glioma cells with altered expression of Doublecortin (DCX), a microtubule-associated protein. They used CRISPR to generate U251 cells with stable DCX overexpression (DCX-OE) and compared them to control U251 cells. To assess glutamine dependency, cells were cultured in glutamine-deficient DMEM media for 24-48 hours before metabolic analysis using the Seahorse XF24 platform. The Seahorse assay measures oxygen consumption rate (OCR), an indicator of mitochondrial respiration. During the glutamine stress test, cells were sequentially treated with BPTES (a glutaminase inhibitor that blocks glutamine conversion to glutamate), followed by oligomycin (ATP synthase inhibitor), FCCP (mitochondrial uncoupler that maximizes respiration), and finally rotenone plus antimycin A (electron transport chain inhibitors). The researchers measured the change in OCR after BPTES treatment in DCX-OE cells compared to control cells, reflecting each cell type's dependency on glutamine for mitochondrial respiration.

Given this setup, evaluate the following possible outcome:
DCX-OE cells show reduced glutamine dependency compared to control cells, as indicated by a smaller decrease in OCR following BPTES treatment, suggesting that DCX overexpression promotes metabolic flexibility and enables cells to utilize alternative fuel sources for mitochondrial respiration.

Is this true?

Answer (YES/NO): NO